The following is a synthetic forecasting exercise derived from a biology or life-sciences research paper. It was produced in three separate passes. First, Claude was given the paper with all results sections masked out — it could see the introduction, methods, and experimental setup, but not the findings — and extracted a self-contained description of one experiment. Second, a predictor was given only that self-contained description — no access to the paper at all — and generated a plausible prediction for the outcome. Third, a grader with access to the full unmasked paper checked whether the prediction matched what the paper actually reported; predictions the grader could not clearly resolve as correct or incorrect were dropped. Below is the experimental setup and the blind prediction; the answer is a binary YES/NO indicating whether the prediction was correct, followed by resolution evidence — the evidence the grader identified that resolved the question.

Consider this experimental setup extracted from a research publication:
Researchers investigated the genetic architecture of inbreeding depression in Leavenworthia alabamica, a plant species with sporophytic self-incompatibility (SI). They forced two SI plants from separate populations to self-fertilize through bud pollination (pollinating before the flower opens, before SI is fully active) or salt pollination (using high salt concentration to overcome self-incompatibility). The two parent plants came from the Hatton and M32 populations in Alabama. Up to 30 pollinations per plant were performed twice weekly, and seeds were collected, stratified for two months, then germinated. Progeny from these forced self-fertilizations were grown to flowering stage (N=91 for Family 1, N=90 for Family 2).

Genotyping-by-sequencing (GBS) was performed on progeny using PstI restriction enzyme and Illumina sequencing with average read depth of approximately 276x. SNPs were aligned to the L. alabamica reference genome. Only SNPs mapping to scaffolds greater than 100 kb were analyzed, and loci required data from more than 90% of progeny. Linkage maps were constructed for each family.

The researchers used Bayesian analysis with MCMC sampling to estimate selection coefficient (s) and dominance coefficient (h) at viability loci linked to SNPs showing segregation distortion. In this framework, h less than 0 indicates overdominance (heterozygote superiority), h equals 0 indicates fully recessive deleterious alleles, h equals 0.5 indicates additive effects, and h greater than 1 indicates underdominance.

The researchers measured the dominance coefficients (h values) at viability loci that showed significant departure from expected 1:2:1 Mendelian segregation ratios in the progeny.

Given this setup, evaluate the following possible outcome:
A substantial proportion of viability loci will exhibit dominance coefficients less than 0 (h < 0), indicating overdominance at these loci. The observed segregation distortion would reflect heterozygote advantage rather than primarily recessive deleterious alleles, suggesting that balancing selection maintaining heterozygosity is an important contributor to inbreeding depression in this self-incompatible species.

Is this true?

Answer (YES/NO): YES